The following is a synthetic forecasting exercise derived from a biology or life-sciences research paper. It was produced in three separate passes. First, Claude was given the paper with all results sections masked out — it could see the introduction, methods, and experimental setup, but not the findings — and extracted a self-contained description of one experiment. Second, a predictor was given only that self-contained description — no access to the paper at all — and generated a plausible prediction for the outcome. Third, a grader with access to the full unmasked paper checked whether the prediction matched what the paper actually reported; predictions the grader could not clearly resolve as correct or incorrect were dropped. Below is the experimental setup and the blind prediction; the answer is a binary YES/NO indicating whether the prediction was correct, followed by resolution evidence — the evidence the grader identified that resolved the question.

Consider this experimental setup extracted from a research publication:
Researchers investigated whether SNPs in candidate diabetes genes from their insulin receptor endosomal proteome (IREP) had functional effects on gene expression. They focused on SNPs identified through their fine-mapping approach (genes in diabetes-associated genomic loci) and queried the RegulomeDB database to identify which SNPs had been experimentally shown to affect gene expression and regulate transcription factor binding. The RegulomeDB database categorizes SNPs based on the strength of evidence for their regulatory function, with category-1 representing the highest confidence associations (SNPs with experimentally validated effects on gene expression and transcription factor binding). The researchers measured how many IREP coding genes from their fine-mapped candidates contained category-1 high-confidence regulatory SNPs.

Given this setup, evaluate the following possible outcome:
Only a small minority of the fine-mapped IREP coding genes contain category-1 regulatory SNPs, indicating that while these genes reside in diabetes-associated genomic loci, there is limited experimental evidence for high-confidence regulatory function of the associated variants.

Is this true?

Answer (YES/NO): YES